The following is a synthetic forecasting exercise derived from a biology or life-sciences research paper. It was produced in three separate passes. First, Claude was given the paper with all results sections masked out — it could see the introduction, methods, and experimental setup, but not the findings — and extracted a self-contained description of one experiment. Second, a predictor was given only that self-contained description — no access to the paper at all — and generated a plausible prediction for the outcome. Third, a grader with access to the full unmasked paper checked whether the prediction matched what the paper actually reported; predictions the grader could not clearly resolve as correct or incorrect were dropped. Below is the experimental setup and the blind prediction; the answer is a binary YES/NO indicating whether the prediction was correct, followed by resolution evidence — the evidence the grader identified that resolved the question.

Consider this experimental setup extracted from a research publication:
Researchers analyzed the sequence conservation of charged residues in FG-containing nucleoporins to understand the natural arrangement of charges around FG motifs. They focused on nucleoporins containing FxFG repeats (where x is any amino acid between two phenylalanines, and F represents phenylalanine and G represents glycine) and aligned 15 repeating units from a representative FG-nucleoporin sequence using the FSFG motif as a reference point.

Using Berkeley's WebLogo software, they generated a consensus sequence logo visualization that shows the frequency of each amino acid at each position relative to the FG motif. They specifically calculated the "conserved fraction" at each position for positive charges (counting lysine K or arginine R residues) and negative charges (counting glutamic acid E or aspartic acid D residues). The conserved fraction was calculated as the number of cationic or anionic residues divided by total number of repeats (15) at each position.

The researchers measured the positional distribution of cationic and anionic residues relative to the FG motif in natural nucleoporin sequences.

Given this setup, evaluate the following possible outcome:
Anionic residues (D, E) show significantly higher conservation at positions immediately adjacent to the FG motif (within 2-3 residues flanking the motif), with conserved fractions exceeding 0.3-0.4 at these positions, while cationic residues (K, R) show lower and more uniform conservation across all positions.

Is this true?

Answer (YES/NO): NO